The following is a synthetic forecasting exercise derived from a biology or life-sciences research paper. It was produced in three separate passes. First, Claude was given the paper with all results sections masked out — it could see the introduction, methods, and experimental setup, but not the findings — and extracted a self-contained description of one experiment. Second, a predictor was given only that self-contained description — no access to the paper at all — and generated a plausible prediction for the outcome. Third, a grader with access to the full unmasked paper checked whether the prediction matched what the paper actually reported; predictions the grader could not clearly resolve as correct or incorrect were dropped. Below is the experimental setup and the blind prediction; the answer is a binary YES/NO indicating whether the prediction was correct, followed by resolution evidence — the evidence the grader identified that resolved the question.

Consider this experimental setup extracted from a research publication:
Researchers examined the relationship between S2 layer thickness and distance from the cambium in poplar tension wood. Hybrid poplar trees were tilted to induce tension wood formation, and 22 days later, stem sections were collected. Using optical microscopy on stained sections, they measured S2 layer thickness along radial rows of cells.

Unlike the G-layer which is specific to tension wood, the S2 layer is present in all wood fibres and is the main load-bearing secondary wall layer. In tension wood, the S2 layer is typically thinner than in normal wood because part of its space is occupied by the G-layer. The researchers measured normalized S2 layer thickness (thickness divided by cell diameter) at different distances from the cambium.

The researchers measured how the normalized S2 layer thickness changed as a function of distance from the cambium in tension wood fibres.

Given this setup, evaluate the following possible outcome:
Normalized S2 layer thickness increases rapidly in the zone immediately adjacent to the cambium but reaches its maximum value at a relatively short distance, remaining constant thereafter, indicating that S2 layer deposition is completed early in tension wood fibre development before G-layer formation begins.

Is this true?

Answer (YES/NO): NO